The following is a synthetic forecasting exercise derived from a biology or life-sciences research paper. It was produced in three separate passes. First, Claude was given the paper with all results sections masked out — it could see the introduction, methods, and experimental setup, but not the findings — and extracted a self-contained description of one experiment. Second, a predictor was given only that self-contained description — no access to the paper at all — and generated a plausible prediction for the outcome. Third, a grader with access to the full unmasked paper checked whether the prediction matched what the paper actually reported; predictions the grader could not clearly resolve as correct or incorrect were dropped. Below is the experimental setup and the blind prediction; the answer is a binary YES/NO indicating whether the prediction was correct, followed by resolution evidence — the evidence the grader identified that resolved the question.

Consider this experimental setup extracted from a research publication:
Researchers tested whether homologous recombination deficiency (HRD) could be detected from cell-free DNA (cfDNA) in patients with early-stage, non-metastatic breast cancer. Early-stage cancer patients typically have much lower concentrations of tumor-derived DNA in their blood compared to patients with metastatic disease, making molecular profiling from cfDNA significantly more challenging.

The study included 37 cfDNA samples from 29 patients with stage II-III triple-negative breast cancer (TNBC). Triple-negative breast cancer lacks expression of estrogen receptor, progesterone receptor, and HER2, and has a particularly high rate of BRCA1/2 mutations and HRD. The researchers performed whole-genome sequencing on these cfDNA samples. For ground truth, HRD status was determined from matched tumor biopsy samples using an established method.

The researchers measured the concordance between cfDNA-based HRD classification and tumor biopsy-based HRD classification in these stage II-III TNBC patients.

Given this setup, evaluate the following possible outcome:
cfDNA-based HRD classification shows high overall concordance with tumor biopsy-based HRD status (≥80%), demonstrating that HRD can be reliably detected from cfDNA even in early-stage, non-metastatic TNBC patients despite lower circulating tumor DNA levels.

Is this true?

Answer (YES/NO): YES